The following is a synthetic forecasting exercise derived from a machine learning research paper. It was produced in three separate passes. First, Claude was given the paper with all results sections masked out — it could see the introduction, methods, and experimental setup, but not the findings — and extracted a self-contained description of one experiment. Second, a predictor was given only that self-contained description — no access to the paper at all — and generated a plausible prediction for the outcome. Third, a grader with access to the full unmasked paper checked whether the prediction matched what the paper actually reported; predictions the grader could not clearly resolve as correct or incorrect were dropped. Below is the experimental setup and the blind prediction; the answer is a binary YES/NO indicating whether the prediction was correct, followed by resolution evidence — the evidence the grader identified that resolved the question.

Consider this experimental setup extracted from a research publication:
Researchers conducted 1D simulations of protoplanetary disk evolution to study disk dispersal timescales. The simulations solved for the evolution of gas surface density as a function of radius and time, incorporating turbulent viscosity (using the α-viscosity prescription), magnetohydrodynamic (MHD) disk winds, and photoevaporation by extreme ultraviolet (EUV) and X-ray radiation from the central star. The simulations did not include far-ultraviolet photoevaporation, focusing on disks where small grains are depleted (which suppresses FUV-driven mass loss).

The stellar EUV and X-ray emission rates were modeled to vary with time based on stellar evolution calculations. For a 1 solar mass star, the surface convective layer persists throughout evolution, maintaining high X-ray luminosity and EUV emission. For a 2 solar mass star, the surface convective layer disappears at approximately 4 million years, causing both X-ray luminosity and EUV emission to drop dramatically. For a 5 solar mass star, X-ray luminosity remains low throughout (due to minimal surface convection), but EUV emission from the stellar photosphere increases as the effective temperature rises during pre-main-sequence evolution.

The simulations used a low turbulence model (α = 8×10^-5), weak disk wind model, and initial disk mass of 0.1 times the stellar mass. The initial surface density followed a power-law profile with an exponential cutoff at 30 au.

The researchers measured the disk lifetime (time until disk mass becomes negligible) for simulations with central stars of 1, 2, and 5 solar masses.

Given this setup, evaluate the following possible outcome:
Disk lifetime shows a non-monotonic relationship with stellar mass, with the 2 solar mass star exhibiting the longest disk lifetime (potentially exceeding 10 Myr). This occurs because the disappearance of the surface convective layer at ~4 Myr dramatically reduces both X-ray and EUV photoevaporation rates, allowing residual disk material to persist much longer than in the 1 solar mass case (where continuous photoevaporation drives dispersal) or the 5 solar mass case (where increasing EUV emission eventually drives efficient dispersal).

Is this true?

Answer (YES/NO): YES